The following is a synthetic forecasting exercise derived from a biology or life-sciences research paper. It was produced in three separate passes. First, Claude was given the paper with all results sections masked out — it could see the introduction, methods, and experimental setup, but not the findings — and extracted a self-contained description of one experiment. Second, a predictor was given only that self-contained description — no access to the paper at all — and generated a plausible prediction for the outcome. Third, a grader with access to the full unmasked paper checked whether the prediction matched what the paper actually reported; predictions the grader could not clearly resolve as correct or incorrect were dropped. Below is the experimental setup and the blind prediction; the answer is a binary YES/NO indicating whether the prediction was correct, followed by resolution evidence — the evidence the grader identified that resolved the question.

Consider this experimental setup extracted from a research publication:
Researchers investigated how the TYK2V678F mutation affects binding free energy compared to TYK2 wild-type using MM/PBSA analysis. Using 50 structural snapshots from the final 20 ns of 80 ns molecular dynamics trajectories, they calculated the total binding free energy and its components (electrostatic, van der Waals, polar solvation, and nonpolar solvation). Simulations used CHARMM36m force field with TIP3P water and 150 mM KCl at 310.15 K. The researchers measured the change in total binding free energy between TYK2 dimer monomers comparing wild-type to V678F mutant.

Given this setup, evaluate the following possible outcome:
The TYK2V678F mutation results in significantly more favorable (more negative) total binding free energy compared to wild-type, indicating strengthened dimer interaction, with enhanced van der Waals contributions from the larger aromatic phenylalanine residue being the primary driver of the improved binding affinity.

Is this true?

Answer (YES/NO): NO